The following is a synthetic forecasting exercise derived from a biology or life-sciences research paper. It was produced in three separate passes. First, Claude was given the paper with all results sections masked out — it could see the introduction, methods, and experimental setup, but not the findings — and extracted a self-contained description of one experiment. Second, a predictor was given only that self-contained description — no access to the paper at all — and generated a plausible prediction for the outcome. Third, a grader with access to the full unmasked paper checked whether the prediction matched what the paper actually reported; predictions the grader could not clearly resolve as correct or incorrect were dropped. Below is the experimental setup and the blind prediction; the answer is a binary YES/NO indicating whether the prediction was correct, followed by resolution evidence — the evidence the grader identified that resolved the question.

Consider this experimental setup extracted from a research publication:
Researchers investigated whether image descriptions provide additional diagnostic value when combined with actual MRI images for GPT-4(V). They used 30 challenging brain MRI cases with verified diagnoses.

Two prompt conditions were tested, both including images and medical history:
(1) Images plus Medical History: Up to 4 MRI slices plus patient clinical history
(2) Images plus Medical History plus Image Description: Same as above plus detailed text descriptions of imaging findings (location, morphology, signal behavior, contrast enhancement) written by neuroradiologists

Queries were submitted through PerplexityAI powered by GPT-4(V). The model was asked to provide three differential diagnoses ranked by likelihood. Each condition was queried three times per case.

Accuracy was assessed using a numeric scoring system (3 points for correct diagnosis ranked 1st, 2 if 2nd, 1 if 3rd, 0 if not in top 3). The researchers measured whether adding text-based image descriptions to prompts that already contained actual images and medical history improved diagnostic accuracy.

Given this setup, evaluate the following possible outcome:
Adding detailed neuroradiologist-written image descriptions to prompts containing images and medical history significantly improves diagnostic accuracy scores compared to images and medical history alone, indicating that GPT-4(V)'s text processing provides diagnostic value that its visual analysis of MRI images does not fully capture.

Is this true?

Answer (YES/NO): YES